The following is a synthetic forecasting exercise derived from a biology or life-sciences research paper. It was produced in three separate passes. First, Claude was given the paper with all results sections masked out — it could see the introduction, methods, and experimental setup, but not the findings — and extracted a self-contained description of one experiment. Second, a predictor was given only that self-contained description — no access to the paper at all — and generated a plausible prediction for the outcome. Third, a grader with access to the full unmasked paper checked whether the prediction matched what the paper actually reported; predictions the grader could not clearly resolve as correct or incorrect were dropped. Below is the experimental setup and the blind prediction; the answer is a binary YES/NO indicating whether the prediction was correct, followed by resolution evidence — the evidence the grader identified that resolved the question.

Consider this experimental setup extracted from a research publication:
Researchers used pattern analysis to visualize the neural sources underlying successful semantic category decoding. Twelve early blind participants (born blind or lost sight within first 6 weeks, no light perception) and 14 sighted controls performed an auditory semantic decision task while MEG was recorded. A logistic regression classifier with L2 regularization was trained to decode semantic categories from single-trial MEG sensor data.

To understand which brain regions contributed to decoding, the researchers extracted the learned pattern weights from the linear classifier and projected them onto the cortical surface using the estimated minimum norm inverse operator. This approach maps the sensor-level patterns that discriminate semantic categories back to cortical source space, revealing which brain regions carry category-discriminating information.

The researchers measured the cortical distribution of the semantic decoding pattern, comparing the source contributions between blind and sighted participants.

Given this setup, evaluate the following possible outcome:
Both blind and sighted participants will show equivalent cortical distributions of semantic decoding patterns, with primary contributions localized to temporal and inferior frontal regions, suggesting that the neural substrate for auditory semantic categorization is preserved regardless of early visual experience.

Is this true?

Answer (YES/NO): NO